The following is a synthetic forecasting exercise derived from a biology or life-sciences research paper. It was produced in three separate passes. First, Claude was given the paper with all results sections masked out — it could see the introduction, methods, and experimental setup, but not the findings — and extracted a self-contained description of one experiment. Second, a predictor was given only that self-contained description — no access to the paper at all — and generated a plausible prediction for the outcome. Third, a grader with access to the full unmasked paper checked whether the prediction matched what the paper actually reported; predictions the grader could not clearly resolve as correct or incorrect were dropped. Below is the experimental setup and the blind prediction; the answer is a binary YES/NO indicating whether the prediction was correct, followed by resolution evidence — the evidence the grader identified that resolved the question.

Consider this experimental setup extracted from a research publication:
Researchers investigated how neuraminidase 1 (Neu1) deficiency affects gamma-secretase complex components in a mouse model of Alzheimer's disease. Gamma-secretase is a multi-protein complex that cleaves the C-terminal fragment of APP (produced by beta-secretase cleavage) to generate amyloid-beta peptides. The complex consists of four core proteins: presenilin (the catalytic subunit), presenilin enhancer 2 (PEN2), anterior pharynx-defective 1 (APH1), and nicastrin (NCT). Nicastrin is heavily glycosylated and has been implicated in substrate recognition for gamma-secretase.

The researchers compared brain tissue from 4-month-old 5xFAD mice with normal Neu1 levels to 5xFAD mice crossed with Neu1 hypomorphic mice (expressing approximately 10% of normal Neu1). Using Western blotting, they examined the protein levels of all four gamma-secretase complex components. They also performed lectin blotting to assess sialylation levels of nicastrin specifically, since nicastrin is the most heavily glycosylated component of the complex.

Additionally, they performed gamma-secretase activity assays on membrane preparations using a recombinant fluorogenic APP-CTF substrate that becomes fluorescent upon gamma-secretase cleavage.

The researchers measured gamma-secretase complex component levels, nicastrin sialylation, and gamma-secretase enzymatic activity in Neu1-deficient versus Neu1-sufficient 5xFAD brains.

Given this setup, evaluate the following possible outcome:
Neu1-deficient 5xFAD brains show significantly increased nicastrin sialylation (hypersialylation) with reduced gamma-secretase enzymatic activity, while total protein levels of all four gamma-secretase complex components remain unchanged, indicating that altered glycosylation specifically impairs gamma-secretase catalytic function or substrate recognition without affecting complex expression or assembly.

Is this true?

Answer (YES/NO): NO